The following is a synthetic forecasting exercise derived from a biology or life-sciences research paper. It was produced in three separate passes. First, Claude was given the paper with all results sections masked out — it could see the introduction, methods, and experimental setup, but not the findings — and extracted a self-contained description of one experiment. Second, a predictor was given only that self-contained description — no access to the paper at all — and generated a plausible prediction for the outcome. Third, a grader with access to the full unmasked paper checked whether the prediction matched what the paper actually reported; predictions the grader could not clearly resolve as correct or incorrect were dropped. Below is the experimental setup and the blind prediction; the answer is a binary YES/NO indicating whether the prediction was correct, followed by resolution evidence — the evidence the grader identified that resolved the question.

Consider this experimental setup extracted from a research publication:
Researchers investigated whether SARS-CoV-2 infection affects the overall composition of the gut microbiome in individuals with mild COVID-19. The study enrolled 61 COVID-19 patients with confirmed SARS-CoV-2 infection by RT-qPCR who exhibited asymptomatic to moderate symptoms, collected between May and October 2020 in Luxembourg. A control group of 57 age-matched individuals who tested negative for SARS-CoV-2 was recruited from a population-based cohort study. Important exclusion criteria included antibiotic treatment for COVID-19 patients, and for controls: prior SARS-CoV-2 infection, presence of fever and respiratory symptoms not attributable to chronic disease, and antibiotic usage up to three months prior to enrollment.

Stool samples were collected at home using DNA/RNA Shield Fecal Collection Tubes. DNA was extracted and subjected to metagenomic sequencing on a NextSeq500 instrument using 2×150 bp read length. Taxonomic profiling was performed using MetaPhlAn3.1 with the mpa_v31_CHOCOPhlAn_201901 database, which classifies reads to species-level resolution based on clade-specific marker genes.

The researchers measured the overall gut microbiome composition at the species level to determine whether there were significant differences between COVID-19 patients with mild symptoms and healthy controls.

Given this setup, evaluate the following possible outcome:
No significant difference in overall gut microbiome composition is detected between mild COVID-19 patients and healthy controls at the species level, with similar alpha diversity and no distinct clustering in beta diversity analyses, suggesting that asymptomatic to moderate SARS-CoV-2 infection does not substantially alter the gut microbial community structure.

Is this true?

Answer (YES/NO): YES